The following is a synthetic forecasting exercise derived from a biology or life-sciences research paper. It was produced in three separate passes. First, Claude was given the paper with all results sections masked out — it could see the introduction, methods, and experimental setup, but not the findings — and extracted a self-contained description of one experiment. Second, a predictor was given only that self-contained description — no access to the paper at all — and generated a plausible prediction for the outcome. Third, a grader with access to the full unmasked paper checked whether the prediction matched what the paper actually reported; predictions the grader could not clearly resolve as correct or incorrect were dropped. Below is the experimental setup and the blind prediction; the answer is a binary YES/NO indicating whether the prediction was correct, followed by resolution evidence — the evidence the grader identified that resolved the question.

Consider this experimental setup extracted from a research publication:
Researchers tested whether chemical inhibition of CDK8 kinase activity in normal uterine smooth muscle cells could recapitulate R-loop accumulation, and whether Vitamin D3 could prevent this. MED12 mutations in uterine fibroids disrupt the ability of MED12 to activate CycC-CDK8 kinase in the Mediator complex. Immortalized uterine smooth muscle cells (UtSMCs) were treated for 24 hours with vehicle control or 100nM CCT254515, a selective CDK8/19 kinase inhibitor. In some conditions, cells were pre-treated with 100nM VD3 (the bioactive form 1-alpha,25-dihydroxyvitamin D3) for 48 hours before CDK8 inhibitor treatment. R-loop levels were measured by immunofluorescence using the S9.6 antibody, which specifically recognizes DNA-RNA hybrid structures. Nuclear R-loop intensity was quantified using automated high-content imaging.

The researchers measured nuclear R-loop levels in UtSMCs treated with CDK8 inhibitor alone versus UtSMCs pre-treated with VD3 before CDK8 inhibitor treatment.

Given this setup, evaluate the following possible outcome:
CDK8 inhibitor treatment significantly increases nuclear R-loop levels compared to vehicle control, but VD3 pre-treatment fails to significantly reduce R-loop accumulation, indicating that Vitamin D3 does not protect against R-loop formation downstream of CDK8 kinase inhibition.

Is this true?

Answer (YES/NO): NO